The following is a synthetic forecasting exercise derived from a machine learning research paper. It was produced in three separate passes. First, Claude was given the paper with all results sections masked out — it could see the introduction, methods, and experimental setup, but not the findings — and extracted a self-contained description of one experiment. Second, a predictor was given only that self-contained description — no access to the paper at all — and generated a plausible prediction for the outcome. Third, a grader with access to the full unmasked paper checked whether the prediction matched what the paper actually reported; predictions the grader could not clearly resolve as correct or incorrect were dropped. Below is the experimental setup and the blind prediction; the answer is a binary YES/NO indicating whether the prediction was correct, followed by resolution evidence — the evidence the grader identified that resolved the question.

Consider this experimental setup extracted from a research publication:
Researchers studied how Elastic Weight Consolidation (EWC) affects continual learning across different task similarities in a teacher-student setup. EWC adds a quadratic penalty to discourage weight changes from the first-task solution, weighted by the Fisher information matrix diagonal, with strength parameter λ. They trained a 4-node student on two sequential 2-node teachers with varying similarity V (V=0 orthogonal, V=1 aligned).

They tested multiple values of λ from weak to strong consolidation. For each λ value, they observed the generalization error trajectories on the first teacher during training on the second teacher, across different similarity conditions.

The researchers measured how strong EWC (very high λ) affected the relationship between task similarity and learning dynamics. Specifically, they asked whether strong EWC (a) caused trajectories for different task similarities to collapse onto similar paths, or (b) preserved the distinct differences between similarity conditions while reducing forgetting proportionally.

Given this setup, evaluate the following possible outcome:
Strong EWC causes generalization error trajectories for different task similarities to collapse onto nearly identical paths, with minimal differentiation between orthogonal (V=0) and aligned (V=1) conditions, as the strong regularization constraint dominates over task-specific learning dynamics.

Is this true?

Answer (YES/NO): NO